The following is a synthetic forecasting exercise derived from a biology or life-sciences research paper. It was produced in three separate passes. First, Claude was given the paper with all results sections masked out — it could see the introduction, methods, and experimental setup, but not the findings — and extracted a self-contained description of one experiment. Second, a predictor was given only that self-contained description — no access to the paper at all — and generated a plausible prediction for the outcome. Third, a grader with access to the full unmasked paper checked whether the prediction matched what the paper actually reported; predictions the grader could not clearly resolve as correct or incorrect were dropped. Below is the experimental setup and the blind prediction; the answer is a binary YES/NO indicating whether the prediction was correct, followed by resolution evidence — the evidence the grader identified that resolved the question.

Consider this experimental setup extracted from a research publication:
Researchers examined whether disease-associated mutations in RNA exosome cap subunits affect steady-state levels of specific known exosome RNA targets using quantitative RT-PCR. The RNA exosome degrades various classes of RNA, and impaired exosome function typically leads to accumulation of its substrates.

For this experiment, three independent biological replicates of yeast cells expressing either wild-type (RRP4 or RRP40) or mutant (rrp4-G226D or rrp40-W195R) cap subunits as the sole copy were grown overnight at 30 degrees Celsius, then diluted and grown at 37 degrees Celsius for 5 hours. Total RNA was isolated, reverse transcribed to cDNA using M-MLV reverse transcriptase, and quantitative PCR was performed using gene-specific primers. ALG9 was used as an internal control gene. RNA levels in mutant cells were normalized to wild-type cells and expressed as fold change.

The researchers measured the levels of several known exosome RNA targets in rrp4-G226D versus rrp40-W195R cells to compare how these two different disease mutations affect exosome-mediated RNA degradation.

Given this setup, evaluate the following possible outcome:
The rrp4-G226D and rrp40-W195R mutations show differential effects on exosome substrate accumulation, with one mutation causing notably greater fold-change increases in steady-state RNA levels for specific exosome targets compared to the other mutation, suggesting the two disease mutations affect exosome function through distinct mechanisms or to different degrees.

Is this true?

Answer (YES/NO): YES